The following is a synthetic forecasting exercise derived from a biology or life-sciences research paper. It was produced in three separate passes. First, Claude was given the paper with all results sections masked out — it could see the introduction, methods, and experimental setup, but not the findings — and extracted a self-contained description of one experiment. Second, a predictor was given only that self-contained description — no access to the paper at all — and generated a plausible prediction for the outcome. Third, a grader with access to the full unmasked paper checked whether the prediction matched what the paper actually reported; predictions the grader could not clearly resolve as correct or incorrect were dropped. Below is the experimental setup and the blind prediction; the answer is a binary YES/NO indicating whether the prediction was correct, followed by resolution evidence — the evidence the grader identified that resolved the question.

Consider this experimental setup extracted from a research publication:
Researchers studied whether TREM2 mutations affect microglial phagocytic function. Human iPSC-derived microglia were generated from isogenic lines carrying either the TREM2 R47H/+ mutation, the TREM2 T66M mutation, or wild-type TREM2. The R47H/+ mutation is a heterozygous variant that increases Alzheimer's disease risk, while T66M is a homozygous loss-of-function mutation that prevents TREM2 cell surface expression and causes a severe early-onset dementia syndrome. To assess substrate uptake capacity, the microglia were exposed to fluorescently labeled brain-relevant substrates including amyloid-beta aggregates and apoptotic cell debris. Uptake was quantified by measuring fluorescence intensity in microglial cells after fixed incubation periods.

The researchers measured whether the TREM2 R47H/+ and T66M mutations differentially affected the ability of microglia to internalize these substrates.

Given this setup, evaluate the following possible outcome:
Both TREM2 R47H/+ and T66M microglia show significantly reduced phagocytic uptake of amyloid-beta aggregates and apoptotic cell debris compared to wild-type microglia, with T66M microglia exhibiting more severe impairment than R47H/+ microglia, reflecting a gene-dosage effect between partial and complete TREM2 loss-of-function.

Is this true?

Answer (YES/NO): NO